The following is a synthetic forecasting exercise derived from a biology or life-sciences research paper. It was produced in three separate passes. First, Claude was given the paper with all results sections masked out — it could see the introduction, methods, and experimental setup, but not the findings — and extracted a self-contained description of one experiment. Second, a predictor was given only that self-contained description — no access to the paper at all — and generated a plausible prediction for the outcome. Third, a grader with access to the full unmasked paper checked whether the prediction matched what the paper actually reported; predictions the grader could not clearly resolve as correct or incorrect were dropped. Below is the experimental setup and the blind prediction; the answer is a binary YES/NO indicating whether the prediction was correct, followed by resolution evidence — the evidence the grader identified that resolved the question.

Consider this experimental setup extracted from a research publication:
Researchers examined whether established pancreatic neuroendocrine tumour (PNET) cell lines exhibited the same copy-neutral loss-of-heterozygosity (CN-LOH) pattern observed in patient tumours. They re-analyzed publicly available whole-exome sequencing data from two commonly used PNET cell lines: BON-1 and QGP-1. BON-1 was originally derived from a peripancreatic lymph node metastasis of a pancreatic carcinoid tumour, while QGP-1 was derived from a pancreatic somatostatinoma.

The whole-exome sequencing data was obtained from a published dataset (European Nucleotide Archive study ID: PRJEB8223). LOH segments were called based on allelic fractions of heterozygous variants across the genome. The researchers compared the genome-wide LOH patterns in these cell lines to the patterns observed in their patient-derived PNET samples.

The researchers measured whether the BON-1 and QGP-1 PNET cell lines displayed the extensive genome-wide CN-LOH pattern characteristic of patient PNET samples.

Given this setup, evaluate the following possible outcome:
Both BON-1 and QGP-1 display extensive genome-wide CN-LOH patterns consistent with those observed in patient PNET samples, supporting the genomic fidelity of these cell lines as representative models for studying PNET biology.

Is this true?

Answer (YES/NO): YES